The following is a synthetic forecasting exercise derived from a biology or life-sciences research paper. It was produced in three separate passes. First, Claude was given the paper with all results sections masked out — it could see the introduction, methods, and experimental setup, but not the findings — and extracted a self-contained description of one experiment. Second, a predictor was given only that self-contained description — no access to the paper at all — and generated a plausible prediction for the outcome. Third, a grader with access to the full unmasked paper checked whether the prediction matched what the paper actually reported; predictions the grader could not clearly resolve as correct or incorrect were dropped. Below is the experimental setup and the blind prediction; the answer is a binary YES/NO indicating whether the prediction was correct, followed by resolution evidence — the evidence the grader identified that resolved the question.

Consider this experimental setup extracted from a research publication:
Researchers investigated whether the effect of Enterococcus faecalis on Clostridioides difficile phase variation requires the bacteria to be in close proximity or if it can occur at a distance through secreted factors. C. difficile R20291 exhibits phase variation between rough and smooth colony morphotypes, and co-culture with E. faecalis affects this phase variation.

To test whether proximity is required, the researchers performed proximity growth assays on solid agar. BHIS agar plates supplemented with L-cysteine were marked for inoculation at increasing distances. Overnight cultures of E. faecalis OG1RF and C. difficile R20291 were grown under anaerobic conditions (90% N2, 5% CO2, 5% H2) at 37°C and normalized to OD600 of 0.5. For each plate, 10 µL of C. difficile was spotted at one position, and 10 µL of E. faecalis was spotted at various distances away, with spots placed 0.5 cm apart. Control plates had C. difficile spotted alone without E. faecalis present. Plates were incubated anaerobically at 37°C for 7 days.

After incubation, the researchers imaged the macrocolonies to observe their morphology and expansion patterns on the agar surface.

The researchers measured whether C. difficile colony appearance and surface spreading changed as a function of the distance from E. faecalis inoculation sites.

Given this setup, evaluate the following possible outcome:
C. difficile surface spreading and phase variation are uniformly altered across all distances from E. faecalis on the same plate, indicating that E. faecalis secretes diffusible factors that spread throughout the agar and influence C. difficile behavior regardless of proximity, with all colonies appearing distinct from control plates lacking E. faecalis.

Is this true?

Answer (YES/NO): NO